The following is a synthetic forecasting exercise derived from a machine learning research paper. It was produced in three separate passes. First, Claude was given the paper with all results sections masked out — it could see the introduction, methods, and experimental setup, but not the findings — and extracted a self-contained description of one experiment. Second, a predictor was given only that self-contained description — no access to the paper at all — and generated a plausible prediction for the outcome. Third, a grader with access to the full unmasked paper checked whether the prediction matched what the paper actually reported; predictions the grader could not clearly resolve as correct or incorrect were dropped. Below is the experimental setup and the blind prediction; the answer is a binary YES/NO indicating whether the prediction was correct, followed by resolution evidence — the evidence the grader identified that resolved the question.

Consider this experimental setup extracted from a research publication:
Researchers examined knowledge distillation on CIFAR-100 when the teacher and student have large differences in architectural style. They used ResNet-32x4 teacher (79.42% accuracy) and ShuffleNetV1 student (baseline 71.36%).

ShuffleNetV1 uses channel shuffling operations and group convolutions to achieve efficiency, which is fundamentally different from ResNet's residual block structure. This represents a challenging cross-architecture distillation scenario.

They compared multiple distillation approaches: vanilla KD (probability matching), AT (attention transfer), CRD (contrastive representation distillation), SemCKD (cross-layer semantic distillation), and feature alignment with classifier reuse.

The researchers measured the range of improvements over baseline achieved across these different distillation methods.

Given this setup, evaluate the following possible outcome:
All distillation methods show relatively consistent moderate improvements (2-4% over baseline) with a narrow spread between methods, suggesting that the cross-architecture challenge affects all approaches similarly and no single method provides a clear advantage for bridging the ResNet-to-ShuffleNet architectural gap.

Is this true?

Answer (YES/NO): NO